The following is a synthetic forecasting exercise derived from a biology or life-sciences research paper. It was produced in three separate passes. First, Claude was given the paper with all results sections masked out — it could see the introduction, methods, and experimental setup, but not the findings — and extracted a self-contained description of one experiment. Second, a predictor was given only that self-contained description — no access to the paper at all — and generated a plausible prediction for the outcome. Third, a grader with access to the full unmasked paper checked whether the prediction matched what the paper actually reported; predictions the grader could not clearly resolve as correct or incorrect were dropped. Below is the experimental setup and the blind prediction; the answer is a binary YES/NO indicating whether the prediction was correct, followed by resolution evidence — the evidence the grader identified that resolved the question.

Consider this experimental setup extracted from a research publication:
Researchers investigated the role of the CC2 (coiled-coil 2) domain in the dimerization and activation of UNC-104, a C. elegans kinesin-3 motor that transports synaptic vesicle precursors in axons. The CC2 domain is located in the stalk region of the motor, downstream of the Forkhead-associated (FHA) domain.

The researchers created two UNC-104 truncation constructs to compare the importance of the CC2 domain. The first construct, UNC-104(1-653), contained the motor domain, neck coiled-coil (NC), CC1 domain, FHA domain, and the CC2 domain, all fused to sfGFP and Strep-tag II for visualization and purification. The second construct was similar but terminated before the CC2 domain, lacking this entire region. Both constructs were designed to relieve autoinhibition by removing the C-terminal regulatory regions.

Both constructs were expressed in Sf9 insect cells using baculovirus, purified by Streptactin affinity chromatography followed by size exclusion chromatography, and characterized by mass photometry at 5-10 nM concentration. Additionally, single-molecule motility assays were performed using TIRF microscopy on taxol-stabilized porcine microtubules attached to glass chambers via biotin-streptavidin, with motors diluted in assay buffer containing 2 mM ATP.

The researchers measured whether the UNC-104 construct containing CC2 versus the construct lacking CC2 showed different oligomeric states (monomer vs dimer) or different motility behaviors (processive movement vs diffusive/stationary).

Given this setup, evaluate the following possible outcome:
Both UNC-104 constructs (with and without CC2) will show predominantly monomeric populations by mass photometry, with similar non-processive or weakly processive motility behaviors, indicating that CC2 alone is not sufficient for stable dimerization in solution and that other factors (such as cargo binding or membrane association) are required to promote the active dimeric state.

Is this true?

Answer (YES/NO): NO